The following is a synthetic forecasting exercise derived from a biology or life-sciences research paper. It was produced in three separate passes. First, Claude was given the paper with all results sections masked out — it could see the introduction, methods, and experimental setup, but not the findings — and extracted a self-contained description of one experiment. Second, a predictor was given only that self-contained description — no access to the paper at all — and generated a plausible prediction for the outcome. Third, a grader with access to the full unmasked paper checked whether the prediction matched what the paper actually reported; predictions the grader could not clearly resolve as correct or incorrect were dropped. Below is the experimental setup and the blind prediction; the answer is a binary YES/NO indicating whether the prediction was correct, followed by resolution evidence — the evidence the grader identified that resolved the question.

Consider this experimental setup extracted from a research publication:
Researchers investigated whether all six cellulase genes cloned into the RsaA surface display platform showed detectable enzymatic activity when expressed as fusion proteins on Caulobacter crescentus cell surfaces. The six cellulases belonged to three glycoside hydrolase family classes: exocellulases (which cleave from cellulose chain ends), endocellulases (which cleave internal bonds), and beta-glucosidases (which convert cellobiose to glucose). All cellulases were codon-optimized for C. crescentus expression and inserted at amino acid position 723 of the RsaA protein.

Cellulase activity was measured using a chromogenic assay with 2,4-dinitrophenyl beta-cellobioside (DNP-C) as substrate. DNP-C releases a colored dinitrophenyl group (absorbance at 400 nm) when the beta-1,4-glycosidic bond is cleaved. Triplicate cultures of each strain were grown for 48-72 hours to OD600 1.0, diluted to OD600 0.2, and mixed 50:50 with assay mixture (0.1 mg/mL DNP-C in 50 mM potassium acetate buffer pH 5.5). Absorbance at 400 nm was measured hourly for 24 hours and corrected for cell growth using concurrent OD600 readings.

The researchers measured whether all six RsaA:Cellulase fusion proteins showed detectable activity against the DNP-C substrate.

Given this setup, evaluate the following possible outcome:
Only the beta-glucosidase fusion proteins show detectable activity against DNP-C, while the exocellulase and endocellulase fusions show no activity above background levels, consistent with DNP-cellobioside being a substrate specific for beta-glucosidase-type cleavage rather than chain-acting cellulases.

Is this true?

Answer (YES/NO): NO